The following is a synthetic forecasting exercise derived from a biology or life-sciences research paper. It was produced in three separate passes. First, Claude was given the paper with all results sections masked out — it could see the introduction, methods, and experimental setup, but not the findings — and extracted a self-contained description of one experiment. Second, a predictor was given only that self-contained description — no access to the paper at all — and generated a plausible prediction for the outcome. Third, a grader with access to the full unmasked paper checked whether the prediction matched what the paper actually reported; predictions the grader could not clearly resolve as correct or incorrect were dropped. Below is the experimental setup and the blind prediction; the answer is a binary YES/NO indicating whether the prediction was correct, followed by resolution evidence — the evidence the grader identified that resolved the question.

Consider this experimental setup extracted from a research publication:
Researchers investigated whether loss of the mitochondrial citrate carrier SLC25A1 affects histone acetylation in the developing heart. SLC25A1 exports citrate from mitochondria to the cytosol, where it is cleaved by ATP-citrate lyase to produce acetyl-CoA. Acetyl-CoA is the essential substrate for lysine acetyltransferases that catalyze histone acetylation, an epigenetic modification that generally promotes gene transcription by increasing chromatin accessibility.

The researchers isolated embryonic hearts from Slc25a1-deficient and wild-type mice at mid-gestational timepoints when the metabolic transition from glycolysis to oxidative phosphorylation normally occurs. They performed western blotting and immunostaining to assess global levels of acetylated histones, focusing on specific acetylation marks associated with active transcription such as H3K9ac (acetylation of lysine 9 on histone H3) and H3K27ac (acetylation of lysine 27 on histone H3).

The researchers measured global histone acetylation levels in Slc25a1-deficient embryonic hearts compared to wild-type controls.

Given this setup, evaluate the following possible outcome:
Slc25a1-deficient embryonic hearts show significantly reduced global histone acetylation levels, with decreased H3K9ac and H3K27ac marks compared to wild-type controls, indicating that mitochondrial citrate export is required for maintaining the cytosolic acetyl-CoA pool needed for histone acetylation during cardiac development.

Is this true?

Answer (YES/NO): NO